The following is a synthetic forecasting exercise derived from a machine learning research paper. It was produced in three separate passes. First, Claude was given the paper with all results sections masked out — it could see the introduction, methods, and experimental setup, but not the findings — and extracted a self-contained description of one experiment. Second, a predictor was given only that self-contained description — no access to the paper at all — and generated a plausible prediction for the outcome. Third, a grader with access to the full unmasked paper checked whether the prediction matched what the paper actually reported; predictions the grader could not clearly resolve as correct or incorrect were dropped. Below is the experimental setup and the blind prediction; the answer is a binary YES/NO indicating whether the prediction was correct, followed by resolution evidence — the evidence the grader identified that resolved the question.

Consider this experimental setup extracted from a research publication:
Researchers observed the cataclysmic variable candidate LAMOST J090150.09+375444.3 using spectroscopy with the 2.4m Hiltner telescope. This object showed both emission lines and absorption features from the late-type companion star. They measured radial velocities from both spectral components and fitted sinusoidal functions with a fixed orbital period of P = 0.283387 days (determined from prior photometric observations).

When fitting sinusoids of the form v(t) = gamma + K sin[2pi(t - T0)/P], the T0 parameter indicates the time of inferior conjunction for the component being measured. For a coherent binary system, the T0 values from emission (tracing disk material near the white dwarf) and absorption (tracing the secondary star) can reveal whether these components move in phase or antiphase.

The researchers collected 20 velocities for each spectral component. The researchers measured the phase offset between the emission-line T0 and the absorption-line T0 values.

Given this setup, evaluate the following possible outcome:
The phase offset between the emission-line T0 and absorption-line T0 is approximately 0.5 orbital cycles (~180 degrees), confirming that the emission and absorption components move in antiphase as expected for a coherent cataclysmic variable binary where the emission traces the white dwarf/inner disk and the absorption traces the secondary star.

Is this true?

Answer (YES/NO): NO